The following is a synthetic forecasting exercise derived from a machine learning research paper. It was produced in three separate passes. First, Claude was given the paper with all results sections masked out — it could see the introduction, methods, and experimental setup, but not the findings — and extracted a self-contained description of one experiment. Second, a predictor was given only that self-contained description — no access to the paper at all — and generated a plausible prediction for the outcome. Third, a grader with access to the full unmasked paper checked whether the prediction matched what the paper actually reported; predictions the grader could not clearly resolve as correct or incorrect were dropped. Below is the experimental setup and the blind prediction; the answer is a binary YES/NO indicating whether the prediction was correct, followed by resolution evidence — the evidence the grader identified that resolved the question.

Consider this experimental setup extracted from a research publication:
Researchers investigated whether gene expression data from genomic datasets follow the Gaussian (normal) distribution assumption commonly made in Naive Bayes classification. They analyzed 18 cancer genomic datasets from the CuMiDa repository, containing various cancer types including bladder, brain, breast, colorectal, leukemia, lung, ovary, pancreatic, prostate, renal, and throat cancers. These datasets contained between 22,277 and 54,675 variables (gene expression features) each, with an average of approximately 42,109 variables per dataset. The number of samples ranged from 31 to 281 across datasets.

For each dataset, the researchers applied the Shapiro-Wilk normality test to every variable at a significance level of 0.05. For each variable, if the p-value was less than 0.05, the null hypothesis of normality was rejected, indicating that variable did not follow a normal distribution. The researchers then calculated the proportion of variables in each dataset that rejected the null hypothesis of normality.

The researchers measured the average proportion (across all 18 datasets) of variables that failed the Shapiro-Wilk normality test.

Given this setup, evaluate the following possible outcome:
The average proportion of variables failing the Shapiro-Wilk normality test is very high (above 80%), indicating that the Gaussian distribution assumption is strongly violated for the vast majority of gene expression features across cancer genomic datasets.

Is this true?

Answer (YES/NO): NO